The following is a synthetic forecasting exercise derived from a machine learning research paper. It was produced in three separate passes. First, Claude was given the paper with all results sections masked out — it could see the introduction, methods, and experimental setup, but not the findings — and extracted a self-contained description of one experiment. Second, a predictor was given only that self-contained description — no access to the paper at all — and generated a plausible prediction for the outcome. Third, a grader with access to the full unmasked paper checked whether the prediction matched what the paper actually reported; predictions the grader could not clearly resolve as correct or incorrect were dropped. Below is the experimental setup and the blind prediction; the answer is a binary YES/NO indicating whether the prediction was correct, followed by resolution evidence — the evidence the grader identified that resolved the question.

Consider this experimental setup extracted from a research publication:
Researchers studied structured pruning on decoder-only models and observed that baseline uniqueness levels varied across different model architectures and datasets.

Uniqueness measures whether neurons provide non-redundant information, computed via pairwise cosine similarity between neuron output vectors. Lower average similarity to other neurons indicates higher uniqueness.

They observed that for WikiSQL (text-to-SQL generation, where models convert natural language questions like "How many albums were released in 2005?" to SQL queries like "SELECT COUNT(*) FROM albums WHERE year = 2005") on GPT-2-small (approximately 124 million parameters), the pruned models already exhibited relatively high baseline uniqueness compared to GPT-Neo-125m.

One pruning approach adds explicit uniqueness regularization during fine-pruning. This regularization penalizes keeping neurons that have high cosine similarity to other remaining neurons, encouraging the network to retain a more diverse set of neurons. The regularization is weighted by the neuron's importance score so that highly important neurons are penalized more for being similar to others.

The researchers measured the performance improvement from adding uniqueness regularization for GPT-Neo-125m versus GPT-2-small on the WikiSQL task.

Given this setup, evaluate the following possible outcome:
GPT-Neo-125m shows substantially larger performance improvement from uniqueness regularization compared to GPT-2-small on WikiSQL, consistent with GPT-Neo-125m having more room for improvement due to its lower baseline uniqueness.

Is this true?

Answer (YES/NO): YES